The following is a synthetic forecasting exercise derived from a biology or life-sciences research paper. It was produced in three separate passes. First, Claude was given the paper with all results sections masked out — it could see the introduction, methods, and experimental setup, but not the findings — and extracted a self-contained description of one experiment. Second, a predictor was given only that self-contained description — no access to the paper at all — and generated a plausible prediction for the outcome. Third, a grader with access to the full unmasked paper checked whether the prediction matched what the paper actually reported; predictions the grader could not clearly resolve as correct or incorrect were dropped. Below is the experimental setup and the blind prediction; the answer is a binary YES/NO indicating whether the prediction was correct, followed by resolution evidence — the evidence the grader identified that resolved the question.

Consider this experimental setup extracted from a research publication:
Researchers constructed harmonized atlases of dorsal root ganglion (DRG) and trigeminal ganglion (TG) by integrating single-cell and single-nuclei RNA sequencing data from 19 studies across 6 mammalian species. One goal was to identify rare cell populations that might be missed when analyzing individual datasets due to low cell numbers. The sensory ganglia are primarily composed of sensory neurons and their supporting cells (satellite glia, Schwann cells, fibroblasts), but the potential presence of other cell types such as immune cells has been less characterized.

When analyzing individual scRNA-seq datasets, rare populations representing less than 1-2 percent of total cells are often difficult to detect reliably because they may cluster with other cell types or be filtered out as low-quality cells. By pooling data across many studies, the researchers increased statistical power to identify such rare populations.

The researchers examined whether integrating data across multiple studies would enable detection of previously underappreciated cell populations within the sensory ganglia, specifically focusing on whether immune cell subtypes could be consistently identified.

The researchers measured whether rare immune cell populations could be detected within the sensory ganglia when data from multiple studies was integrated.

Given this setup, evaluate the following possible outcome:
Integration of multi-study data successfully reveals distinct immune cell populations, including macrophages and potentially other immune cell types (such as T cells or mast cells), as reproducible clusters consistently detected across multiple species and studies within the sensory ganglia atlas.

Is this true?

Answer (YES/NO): YES